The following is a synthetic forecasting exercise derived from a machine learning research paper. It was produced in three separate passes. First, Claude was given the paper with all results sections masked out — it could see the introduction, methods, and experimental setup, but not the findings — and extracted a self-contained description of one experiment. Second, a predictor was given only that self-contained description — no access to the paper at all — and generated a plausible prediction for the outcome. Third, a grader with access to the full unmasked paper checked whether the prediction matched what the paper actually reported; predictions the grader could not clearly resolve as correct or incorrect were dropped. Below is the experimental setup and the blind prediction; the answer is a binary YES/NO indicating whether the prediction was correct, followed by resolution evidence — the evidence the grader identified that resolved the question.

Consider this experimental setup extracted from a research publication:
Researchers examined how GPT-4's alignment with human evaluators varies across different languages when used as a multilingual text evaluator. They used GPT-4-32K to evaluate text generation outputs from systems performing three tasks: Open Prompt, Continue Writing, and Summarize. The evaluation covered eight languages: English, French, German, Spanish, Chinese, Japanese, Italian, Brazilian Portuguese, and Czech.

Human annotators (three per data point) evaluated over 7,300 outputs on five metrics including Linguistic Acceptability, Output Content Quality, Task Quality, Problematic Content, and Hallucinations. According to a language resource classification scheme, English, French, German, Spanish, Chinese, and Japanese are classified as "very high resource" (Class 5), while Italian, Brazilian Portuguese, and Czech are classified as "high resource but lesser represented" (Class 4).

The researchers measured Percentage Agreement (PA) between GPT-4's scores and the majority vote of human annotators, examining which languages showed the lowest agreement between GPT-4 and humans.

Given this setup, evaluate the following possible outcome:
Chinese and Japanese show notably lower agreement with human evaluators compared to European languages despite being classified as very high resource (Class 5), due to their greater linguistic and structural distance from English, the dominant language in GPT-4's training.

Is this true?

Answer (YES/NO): YES